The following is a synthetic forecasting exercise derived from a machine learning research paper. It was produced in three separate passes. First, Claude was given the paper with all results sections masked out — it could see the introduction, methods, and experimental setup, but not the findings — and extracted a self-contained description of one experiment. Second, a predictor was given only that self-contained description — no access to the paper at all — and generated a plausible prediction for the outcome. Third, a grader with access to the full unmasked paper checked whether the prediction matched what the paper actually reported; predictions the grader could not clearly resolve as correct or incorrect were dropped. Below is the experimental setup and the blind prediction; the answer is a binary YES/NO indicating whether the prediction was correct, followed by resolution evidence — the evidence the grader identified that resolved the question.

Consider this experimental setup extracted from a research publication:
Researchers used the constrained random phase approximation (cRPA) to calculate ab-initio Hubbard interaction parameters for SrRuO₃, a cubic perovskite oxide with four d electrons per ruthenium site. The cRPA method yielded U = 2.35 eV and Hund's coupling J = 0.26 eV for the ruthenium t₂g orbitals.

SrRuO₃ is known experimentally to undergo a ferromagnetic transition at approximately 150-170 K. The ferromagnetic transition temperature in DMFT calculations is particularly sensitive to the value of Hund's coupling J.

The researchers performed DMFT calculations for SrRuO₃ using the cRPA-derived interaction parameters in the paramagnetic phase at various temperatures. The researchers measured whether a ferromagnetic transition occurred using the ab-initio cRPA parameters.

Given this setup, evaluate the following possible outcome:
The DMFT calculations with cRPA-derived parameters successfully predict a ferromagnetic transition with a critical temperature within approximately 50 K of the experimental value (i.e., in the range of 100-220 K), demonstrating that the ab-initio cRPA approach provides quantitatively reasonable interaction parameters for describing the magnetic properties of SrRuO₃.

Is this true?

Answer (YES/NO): NO